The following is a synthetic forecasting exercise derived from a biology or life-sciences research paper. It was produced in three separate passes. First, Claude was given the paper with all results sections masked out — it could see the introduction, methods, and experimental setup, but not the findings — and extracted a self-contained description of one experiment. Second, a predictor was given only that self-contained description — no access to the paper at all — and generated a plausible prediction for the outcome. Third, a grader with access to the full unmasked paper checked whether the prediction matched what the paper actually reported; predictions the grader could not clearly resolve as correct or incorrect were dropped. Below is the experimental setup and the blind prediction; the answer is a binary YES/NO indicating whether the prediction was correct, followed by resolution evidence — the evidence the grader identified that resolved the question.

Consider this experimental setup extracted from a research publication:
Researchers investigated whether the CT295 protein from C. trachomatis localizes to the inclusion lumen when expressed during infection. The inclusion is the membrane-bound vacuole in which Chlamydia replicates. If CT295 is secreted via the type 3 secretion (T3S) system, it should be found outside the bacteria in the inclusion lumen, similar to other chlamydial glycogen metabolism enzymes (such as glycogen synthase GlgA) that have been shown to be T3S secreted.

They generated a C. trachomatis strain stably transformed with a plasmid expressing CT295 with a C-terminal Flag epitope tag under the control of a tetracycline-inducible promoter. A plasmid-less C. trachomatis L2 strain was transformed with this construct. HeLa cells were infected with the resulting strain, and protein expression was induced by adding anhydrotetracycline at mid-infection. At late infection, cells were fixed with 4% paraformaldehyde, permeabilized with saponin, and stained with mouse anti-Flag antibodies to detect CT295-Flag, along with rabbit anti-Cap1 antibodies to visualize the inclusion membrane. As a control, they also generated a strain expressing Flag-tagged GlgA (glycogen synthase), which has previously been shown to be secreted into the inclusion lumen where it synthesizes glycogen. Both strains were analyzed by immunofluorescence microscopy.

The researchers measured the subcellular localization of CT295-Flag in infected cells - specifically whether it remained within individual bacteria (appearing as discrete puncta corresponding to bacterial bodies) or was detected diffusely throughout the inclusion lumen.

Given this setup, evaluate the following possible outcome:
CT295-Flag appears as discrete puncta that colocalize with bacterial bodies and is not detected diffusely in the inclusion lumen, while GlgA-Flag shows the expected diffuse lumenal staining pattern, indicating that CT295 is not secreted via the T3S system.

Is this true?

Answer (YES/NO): NO